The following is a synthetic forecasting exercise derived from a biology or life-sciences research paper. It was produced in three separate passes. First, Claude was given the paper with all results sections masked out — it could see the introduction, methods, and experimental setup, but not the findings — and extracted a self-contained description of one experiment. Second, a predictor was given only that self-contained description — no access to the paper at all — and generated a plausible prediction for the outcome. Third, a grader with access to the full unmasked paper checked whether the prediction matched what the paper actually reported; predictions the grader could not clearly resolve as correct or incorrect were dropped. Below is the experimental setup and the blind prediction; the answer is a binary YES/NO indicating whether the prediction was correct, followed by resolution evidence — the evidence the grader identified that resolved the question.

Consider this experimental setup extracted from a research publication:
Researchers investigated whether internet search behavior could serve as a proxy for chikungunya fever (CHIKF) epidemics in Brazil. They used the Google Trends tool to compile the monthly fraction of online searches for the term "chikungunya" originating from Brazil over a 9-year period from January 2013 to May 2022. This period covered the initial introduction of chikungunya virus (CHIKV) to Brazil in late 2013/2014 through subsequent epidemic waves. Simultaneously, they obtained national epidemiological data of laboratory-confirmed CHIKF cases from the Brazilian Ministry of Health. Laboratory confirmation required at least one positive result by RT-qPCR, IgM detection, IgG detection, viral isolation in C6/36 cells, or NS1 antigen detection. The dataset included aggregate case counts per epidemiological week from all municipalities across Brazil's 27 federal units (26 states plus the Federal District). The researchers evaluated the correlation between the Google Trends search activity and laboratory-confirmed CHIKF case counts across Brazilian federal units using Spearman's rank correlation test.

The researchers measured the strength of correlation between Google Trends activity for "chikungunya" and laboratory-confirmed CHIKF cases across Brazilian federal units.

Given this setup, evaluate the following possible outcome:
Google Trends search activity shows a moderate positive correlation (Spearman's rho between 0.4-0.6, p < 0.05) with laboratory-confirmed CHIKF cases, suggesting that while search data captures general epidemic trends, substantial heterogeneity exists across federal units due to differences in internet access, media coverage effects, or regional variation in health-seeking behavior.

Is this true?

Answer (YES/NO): NO